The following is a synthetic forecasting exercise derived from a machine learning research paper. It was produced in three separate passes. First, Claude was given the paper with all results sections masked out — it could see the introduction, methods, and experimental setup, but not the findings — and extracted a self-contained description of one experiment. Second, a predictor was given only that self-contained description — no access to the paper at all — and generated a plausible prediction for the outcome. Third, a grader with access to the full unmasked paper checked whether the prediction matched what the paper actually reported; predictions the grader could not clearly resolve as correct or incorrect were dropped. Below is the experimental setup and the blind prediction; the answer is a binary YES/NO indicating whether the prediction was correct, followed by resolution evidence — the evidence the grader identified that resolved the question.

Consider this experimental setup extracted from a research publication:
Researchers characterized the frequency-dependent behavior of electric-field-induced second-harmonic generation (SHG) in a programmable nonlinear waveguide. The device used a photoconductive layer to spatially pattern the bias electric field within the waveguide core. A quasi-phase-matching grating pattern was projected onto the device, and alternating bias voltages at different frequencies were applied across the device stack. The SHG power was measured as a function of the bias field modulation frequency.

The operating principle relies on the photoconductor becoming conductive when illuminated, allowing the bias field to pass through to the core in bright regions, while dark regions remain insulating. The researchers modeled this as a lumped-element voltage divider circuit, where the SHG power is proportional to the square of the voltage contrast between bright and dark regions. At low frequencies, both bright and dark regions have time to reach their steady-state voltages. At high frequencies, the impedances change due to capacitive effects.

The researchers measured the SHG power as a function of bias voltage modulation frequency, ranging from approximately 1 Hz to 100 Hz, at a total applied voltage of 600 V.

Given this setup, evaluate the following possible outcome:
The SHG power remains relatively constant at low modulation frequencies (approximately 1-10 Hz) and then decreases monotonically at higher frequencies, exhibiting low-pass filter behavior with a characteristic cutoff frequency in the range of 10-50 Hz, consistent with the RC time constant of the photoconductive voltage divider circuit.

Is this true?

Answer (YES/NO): NO